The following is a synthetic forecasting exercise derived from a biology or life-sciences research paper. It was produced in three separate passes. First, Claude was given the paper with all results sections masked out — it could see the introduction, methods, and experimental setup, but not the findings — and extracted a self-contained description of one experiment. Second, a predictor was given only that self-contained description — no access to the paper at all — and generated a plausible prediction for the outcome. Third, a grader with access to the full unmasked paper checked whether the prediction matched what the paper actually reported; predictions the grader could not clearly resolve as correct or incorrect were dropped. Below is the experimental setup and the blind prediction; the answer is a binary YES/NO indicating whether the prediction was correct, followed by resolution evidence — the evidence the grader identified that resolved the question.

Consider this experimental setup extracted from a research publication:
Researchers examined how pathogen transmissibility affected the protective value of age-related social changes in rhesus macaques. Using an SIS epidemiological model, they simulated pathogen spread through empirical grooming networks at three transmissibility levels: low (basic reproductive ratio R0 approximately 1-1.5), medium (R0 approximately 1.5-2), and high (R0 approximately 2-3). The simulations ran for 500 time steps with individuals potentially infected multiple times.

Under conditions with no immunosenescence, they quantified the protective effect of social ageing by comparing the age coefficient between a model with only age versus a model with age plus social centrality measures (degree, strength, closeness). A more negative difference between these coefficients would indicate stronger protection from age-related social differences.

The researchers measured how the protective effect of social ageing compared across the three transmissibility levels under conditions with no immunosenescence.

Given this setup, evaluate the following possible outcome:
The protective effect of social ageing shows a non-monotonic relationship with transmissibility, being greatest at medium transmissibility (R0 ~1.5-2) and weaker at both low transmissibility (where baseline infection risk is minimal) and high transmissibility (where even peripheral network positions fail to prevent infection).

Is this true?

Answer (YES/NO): NO